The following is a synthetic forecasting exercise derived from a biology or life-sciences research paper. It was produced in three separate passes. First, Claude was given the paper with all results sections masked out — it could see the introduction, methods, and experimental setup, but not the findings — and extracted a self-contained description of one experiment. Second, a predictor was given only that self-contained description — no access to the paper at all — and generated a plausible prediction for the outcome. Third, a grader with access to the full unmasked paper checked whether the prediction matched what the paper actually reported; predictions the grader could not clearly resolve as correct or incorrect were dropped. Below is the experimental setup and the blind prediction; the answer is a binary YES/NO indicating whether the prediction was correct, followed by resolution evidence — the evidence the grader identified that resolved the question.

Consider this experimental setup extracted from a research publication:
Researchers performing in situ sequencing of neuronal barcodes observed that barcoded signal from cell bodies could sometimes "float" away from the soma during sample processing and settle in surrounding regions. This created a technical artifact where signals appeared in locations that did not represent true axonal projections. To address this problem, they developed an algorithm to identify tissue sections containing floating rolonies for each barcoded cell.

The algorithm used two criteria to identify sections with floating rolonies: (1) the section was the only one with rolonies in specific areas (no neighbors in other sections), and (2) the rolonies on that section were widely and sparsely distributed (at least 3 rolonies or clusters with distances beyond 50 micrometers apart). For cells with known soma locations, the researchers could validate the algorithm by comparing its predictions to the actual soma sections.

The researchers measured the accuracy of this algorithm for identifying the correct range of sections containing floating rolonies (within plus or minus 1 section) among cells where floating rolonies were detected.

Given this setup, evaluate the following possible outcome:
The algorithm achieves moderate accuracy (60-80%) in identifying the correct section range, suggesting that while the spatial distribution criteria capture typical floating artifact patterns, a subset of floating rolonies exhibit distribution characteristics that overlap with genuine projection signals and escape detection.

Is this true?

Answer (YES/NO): NO